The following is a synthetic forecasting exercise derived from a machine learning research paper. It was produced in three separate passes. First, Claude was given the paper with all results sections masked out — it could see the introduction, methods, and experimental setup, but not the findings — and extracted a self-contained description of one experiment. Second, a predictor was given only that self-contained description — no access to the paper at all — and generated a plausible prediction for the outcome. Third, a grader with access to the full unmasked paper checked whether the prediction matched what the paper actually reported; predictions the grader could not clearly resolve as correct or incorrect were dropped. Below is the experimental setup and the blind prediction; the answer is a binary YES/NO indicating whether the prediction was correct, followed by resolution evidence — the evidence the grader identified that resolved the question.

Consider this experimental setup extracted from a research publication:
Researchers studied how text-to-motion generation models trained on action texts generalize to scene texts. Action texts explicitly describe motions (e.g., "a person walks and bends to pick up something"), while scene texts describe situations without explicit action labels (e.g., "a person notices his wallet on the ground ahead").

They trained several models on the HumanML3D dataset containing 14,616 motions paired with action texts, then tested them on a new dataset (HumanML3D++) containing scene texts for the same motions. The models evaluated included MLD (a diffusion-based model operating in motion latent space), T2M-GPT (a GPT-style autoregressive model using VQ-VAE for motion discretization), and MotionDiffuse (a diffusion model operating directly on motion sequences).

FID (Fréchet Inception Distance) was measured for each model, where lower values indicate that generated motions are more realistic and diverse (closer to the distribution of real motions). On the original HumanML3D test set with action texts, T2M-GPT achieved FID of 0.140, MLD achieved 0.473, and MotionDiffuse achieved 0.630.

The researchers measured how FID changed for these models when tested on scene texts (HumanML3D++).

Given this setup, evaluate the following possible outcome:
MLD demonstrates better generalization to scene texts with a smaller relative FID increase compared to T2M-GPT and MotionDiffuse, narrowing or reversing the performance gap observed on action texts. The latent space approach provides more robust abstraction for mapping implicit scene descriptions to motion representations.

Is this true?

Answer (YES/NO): NO